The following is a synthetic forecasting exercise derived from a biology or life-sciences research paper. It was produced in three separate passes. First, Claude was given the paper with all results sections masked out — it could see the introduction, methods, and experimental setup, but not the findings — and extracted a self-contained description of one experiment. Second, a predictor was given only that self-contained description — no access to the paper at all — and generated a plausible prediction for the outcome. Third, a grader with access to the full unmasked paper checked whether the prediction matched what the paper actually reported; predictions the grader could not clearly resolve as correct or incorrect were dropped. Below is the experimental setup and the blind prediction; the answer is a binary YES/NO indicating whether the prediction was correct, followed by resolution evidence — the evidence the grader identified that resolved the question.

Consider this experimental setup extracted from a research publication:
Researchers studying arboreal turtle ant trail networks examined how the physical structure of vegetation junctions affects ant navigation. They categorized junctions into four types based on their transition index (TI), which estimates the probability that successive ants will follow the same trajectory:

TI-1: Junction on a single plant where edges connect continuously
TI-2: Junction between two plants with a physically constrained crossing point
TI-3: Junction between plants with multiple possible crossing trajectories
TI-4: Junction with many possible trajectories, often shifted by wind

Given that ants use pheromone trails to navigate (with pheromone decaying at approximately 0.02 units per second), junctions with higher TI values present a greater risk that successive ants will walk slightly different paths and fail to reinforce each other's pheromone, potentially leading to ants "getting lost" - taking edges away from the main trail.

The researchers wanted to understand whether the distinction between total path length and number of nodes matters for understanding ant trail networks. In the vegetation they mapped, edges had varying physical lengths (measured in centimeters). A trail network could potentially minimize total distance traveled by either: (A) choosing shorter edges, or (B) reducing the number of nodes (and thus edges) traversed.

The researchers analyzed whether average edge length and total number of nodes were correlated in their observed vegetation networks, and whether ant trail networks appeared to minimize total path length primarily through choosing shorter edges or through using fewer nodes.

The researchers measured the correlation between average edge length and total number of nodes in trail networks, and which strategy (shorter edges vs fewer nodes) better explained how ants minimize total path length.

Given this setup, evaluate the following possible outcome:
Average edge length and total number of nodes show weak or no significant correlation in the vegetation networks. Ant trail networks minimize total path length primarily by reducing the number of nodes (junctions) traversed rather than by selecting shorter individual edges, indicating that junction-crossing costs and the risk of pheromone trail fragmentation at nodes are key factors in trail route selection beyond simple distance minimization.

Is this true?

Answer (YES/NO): YES